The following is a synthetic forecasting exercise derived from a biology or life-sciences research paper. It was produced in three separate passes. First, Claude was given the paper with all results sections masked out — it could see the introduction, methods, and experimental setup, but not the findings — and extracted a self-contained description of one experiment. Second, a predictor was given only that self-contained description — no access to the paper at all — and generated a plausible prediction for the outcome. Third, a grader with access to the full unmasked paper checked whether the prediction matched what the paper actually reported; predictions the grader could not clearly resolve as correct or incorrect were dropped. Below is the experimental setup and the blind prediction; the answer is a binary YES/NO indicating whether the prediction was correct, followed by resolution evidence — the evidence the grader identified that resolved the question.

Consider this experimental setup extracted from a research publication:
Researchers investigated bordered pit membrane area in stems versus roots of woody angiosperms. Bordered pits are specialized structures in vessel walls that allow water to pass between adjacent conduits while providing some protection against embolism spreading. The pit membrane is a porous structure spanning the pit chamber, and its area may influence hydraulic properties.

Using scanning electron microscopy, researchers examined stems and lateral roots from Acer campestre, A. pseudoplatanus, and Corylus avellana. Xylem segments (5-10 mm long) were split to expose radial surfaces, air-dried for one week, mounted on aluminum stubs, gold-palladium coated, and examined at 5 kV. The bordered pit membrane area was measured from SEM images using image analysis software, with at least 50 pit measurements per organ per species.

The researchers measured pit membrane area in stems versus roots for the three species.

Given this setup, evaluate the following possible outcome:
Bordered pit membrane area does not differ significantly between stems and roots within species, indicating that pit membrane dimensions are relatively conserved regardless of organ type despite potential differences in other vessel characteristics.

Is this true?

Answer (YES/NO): YES